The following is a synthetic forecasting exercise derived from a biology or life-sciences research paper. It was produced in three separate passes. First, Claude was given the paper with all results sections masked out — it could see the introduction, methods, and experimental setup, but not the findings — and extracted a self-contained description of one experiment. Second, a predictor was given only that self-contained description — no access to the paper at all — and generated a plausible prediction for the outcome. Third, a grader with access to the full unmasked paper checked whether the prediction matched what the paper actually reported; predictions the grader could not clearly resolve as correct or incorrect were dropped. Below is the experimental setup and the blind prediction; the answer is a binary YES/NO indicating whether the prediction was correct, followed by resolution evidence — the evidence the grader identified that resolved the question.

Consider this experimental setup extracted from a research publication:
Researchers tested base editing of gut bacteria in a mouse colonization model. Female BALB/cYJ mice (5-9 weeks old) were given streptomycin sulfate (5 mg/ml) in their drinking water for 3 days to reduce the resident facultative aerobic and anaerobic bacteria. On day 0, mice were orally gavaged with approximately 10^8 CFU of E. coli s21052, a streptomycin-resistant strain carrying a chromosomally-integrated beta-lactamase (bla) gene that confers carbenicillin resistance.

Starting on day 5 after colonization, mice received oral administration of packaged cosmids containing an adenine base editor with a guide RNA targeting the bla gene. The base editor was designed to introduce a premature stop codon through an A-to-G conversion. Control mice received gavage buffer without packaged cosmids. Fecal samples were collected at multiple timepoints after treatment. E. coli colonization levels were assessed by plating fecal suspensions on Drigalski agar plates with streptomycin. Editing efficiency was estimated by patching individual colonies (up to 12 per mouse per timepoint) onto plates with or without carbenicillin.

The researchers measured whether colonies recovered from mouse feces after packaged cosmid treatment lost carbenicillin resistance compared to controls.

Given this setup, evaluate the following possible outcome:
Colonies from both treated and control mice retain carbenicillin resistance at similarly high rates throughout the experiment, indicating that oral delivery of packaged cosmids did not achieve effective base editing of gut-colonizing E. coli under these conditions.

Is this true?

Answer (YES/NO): NO